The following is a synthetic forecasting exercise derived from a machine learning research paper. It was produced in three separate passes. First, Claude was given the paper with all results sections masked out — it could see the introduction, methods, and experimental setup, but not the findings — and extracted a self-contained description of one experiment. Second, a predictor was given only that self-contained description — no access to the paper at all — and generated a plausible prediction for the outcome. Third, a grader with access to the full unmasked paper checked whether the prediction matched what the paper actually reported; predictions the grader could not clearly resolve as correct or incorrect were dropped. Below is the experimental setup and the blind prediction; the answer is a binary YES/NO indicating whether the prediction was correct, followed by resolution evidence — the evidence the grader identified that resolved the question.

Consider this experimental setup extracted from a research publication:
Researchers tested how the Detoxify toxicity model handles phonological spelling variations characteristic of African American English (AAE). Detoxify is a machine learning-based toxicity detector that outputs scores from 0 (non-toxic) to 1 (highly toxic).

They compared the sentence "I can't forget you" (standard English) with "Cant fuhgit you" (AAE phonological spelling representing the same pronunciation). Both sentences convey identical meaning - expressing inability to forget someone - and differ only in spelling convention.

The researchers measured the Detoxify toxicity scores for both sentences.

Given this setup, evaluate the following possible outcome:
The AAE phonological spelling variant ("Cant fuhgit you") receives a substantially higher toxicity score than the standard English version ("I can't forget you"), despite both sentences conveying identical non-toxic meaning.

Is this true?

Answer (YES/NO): YES